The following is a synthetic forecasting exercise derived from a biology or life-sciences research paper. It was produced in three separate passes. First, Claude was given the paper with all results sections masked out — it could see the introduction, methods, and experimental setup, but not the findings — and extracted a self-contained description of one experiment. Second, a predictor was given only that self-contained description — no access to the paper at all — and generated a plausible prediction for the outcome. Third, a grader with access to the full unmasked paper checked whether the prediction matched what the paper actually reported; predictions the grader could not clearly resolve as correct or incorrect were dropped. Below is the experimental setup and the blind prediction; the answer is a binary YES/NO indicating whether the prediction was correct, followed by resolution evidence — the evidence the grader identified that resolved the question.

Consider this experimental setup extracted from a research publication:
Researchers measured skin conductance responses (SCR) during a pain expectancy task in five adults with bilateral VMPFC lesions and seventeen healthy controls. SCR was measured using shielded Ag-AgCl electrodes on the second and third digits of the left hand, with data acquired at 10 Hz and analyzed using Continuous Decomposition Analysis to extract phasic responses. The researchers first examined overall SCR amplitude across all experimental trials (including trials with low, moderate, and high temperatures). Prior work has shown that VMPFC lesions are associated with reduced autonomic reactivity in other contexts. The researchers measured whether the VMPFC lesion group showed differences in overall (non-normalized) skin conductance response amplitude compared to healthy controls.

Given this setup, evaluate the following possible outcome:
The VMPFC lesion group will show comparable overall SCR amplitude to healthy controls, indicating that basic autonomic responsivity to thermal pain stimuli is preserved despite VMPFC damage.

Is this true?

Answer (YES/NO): NO